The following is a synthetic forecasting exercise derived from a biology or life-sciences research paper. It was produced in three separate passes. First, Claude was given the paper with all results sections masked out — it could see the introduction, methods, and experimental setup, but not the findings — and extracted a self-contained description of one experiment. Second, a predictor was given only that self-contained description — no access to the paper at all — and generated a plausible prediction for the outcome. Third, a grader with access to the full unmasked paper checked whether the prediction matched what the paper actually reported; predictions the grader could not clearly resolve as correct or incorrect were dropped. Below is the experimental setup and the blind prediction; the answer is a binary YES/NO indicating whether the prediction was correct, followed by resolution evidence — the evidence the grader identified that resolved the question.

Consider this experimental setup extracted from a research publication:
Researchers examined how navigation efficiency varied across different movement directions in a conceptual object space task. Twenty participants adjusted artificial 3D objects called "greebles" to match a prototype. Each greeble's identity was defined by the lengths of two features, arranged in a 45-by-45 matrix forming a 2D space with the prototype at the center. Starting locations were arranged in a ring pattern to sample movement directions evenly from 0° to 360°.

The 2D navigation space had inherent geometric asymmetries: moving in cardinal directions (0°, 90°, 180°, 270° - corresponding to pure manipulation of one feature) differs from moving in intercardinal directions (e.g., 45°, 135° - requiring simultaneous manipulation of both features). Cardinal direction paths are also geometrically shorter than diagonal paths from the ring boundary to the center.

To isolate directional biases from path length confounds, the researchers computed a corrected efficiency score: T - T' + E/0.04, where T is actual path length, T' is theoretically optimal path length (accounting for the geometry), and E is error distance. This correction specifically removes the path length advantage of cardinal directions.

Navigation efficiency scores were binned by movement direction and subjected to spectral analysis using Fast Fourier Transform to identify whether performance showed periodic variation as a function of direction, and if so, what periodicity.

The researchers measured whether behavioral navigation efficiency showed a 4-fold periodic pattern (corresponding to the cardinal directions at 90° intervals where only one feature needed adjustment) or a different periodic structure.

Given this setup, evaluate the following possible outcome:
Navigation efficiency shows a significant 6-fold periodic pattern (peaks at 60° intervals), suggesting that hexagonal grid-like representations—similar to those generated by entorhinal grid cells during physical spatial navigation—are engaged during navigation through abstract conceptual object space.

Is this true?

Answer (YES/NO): NO